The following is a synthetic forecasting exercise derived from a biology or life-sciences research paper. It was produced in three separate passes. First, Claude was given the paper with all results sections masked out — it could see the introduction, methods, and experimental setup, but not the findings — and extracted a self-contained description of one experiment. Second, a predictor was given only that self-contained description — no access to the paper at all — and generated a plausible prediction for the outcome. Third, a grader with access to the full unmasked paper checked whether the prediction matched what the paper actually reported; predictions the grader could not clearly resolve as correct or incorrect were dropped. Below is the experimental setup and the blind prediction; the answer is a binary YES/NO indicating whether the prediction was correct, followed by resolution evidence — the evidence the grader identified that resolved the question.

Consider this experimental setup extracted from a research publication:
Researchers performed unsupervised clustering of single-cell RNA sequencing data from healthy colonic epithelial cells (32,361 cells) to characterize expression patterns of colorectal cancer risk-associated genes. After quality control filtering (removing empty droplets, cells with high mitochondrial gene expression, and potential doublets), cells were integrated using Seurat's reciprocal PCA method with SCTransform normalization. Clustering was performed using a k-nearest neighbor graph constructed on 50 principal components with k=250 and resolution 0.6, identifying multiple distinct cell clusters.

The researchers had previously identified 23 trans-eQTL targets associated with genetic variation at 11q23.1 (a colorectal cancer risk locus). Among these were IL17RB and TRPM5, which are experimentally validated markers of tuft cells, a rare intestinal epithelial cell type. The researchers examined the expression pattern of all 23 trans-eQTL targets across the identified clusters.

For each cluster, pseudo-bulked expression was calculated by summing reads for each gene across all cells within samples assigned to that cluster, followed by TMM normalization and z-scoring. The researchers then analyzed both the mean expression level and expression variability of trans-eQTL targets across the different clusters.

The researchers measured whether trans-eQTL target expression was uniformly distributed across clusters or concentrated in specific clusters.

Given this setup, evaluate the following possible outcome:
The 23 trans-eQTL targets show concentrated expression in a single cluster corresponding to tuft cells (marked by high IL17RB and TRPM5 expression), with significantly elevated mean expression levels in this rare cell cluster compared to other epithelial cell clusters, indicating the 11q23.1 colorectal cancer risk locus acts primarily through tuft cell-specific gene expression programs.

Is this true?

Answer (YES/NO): NO